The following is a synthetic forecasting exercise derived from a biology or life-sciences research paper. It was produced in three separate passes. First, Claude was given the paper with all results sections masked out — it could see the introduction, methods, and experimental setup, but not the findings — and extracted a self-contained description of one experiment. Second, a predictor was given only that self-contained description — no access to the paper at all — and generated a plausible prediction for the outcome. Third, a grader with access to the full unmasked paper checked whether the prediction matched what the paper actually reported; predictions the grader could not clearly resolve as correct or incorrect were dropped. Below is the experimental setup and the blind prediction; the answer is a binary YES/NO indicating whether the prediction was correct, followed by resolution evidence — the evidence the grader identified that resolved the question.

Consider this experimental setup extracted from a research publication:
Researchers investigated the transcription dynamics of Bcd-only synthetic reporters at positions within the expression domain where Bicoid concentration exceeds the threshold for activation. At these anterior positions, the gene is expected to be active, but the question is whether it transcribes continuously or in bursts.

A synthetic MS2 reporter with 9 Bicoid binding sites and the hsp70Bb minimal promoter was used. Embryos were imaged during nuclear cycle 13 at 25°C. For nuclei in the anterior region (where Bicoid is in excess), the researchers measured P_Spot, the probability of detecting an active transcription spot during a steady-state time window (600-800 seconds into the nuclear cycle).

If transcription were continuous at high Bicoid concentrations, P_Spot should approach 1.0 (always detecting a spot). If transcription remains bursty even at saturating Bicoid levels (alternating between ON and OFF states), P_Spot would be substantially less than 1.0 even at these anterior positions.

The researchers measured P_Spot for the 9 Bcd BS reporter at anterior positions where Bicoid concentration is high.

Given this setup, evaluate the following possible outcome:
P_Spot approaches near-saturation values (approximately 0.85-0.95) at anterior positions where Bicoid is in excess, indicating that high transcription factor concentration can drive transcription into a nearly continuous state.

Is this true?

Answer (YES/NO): NO